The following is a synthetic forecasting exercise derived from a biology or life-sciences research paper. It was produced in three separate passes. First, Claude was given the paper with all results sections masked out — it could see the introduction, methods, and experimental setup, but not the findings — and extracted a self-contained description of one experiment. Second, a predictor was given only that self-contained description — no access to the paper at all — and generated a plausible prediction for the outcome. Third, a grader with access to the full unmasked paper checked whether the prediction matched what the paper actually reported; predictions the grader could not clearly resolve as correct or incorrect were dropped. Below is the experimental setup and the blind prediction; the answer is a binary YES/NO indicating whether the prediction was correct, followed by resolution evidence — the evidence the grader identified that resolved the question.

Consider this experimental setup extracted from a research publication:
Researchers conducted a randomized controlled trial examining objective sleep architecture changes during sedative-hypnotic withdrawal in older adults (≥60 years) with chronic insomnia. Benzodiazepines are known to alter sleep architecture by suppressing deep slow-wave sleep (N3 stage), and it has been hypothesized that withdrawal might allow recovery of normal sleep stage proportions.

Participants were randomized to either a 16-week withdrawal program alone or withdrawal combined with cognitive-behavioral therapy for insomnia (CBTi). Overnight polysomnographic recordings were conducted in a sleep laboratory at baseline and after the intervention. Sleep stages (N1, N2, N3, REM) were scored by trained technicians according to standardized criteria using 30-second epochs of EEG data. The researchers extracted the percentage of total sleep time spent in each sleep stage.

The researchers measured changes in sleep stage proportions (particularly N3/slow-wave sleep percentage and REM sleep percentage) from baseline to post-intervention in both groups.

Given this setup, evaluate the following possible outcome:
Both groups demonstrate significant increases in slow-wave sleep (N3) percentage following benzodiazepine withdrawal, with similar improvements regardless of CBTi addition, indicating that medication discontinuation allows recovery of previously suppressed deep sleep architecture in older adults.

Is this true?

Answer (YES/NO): NO